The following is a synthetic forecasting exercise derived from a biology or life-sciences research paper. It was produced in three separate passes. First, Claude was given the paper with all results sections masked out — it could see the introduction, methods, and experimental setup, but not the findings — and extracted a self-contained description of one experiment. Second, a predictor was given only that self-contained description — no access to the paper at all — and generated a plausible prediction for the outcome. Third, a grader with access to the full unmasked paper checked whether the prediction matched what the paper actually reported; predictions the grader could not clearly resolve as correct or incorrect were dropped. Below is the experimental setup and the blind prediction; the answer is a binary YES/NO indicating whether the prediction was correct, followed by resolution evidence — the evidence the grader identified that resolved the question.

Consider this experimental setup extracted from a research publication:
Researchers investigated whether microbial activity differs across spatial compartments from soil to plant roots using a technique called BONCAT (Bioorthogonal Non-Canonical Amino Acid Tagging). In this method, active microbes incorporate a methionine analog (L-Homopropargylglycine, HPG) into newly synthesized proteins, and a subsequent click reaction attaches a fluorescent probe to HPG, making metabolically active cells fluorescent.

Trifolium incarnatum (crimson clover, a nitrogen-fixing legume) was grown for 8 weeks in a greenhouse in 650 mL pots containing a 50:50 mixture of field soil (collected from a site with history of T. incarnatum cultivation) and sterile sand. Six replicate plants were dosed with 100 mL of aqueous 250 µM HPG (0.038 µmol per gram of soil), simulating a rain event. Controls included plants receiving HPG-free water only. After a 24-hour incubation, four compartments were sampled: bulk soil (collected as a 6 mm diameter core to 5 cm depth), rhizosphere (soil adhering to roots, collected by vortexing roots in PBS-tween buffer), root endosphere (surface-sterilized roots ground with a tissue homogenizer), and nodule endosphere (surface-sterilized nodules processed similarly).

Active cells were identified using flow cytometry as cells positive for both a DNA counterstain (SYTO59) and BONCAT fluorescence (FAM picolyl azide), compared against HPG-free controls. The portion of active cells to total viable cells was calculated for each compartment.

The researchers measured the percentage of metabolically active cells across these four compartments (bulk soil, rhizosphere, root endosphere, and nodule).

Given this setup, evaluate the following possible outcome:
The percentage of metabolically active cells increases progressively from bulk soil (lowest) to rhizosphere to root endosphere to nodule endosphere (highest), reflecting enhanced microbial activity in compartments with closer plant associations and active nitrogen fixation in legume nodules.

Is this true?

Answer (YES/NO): NO